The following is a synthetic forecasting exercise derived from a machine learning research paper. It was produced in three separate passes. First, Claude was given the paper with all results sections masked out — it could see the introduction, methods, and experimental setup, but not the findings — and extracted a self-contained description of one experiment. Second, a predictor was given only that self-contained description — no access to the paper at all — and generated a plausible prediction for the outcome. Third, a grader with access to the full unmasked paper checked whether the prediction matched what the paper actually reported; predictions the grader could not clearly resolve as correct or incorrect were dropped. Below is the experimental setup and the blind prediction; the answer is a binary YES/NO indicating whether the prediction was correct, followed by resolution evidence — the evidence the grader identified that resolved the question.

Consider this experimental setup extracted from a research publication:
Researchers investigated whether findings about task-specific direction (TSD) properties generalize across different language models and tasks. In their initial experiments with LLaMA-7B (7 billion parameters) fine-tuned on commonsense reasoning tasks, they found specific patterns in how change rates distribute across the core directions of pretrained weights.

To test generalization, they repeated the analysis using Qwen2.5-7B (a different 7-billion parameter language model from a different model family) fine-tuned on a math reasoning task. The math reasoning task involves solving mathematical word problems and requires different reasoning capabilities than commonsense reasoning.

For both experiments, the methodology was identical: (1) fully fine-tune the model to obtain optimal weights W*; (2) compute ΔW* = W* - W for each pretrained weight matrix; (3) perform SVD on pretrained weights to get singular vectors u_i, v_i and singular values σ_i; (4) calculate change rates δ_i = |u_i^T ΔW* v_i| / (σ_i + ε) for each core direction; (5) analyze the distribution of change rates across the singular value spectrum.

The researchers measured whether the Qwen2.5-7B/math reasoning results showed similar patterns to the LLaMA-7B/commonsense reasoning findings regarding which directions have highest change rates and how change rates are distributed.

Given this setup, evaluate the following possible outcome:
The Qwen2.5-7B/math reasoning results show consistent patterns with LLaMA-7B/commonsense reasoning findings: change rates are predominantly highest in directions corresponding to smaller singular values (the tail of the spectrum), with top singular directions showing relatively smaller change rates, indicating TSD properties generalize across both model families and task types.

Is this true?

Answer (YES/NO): YES